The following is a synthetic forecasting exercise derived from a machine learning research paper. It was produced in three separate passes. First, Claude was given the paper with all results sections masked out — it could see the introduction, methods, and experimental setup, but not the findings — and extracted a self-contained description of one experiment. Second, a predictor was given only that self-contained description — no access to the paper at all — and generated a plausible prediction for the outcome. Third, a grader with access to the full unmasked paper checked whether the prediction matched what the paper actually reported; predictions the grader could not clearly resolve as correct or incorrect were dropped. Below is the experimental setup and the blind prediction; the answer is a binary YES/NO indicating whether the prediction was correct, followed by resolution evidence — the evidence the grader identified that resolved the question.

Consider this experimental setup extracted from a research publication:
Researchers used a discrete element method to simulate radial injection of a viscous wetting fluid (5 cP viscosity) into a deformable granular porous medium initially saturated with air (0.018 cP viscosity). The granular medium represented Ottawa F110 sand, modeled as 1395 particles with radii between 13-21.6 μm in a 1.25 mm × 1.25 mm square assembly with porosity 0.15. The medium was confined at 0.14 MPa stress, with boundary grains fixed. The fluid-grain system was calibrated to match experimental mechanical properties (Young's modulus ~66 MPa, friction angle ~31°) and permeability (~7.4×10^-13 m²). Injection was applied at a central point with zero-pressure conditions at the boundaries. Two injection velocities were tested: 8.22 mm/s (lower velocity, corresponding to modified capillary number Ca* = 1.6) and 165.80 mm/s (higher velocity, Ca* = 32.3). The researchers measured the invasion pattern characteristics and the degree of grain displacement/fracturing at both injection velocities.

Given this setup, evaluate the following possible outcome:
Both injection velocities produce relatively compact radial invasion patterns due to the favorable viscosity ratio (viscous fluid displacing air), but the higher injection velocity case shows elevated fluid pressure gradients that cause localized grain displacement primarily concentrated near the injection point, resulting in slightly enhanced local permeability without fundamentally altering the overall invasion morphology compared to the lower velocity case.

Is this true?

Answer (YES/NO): YES